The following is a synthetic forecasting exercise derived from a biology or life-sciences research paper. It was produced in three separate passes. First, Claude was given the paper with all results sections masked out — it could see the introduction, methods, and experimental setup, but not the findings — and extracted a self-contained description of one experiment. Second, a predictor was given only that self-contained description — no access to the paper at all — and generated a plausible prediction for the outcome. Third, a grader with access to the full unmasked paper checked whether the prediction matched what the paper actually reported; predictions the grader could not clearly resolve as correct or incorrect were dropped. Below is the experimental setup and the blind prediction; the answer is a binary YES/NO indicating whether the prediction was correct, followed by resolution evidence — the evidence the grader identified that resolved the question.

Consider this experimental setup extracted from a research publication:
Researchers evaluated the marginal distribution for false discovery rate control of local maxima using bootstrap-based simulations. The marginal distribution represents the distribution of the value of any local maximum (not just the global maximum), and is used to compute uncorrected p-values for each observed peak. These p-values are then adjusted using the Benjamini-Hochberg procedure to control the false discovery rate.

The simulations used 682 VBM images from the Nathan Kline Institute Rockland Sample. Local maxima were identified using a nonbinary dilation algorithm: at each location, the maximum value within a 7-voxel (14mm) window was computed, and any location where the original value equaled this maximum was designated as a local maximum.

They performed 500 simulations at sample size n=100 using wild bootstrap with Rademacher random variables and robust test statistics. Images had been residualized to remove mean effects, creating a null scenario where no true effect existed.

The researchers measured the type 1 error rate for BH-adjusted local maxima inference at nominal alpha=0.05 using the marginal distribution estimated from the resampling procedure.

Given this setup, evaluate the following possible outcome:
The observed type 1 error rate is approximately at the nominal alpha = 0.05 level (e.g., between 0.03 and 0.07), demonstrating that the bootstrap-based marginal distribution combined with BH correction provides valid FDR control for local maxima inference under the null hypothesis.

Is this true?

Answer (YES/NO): YES